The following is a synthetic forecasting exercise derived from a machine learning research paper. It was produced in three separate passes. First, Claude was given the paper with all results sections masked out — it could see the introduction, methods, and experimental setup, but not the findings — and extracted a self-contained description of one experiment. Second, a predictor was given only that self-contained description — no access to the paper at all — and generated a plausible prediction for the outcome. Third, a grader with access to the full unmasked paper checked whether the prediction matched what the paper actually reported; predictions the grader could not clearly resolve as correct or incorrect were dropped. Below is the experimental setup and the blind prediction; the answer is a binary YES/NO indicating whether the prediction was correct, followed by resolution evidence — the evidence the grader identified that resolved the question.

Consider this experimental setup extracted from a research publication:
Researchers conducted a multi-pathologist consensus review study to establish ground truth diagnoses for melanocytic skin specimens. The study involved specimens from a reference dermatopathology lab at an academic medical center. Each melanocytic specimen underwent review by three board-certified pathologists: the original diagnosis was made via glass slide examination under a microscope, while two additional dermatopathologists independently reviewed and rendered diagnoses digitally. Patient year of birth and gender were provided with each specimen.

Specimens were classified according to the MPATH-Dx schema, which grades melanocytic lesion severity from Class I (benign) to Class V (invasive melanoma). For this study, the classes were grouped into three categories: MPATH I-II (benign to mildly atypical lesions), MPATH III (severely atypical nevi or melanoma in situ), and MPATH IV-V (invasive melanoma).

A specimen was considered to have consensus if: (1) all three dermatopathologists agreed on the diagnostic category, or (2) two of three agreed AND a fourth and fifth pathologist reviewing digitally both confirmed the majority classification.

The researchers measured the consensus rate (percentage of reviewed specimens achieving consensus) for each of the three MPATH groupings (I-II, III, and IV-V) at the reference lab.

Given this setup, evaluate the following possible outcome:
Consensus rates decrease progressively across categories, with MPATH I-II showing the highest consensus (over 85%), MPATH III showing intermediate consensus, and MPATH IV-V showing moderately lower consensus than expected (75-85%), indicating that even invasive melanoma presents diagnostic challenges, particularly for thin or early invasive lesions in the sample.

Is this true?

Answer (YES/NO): NO